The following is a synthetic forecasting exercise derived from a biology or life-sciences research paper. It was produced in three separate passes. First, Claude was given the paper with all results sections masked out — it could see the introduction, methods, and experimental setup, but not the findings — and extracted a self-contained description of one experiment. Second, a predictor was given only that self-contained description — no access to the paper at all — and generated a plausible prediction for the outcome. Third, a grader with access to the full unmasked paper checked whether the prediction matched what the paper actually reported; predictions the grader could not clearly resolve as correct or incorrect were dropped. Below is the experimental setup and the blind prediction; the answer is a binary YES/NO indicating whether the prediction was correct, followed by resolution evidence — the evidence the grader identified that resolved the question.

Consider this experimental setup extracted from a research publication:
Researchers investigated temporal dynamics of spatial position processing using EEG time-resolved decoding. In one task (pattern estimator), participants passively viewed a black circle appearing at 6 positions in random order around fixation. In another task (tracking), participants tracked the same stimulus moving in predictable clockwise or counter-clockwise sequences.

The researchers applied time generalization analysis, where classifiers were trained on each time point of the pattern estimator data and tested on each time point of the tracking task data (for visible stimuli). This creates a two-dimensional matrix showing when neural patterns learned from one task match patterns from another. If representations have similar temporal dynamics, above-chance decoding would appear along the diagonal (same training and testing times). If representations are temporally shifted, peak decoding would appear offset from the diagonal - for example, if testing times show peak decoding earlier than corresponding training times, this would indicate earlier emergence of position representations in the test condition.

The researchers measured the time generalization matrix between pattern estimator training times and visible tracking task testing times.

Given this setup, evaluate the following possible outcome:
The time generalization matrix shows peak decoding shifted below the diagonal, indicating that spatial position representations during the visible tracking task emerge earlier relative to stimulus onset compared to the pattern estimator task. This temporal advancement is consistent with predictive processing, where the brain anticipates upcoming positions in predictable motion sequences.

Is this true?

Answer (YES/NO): NO